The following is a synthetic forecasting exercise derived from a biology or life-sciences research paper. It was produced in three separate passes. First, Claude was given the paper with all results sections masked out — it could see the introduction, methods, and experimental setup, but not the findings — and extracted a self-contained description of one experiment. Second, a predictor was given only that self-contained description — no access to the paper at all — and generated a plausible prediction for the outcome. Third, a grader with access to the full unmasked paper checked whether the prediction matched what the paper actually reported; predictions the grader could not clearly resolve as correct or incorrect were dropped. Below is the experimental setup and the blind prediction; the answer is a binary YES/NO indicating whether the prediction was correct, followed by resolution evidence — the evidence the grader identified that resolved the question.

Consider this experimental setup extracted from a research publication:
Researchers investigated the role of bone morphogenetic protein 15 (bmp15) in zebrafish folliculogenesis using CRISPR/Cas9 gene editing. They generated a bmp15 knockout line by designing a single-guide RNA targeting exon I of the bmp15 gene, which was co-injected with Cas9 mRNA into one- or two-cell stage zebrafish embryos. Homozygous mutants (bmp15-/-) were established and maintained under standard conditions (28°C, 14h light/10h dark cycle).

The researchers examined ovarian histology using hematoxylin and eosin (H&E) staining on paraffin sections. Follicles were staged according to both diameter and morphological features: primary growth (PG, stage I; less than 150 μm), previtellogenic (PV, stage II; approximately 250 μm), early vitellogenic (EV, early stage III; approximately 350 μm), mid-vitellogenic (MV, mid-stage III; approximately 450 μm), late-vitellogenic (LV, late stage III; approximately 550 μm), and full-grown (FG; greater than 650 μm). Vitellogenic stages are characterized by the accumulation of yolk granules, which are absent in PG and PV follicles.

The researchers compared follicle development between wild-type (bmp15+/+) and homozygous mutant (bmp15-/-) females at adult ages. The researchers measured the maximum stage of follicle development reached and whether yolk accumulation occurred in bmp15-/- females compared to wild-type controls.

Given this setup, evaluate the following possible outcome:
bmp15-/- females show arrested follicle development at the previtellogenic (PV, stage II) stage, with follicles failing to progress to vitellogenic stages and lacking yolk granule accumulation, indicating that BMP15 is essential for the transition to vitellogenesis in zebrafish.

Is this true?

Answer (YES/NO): YES